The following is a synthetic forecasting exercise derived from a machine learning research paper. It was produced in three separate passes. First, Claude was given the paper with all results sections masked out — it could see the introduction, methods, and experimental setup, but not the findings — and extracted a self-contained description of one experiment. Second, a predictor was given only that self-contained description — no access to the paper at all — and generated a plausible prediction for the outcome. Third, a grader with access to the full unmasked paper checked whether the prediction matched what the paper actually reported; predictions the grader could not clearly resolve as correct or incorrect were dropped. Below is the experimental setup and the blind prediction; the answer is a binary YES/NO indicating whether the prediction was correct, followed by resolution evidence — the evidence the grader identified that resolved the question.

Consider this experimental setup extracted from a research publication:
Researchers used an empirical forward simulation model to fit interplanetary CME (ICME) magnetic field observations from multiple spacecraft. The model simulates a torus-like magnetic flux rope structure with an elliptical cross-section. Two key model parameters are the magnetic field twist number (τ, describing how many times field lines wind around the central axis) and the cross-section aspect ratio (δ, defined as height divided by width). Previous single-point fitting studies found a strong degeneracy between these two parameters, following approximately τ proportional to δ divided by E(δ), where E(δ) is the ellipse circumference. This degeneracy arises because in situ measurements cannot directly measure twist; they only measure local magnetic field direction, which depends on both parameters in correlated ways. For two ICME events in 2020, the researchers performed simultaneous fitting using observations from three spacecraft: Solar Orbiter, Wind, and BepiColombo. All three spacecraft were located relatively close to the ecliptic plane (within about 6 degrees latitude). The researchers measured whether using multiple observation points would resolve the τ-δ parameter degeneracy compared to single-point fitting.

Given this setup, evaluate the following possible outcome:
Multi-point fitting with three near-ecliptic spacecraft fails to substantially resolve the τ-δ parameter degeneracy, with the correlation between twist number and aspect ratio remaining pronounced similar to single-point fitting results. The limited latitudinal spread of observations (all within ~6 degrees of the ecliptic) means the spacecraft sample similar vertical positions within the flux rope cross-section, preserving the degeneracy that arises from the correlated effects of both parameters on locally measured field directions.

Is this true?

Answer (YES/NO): YES